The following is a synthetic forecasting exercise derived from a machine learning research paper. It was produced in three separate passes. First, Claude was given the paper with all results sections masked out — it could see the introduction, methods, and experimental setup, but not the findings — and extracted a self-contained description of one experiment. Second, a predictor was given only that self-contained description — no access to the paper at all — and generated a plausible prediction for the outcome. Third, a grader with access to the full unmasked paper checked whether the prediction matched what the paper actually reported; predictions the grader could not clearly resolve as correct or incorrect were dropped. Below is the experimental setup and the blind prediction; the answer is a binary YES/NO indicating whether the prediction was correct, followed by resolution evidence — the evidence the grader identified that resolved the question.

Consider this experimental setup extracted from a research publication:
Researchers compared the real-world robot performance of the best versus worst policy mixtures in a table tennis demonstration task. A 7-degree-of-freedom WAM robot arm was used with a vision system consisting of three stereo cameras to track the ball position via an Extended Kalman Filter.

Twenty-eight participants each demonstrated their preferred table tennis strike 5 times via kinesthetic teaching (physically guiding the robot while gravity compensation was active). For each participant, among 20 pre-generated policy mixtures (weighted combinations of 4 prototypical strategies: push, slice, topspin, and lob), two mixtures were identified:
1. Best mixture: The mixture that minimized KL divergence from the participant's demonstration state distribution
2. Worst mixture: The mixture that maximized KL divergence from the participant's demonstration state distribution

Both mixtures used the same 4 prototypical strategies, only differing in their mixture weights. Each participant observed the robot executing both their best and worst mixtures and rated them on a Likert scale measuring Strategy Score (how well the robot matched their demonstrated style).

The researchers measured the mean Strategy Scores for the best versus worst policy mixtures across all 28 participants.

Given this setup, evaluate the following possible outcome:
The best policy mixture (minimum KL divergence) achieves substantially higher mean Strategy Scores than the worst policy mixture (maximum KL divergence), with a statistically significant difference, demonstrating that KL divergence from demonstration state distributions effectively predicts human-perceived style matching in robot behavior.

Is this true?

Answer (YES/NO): YES